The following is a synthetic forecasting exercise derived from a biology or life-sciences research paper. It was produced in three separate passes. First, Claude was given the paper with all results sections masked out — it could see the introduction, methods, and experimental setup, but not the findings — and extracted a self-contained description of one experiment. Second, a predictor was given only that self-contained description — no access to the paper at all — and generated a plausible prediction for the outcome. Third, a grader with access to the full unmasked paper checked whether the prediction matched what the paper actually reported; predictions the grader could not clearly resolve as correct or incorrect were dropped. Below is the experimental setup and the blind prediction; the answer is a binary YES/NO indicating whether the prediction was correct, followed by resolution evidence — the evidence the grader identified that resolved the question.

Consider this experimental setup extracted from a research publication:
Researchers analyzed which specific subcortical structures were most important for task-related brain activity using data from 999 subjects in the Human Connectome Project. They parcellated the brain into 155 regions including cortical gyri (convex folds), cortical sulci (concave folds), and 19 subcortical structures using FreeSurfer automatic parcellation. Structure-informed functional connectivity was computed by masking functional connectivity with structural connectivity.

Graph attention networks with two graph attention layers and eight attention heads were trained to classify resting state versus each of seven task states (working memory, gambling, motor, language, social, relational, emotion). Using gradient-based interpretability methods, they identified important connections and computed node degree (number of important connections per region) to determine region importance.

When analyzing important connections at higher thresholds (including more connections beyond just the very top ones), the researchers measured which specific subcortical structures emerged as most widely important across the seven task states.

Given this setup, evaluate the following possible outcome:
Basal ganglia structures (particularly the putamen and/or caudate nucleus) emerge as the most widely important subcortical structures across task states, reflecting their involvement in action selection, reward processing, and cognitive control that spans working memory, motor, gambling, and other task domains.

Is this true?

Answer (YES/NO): NO